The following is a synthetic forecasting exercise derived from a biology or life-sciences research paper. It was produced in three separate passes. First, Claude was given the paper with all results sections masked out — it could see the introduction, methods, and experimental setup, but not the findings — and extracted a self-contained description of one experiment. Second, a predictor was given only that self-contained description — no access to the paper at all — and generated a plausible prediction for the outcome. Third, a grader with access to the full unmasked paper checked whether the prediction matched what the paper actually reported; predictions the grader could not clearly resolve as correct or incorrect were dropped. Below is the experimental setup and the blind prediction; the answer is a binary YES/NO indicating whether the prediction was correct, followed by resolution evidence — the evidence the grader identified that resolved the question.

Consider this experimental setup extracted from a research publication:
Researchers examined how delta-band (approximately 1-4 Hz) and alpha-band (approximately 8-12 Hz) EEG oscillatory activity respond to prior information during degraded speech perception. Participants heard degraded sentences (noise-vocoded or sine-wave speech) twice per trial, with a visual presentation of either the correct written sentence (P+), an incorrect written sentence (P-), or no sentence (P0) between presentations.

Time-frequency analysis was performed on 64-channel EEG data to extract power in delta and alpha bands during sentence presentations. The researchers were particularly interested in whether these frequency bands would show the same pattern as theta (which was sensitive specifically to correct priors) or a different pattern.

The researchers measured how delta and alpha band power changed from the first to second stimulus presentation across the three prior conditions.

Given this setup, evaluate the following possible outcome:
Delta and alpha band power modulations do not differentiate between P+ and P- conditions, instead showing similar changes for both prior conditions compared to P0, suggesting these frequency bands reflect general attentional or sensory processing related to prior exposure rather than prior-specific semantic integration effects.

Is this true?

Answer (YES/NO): YES